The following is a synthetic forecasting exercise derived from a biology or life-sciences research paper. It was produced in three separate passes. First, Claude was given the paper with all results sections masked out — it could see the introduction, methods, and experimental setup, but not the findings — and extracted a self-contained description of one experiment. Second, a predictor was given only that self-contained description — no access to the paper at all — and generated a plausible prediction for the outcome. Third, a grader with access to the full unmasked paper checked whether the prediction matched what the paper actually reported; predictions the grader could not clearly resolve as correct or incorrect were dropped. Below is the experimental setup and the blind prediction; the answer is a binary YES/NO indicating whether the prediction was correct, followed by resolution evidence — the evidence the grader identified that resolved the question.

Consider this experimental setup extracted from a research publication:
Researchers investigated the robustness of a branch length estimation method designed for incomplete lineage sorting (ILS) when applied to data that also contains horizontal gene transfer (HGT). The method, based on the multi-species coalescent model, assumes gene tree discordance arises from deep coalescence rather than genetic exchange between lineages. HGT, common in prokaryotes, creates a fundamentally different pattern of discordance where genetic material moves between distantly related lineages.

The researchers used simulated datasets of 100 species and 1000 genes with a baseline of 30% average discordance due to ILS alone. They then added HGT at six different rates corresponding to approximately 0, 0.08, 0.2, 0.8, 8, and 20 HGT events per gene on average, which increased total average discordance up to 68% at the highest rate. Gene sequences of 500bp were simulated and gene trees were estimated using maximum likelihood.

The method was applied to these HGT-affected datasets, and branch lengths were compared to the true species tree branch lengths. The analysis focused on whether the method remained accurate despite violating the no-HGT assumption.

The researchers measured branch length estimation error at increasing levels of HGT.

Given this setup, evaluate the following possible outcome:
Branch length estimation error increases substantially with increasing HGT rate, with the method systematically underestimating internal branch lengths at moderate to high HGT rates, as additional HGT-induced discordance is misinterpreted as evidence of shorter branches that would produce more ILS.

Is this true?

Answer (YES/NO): NO